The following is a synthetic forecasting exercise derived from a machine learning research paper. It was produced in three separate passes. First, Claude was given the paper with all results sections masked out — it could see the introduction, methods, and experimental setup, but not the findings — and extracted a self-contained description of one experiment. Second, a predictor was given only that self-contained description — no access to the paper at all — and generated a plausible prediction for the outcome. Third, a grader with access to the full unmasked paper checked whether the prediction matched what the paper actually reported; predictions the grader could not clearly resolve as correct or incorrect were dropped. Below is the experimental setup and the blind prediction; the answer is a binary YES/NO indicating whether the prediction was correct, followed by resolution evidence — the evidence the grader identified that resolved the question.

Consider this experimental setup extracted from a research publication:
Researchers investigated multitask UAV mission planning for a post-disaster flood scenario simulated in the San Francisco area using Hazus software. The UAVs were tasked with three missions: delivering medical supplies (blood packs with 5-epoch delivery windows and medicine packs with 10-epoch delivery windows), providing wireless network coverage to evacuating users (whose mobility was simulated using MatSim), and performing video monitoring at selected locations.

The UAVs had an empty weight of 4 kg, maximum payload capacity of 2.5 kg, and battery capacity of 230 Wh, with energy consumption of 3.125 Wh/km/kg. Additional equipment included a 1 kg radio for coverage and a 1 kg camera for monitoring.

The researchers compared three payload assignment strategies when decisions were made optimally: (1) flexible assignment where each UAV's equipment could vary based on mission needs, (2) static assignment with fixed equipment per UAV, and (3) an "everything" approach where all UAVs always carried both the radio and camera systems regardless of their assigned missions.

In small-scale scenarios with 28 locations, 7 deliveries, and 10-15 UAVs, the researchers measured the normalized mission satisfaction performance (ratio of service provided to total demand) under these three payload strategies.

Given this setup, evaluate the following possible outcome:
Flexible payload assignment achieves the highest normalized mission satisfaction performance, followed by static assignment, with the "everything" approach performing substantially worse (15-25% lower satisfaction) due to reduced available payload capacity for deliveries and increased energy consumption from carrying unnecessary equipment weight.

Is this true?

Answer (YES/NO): NO